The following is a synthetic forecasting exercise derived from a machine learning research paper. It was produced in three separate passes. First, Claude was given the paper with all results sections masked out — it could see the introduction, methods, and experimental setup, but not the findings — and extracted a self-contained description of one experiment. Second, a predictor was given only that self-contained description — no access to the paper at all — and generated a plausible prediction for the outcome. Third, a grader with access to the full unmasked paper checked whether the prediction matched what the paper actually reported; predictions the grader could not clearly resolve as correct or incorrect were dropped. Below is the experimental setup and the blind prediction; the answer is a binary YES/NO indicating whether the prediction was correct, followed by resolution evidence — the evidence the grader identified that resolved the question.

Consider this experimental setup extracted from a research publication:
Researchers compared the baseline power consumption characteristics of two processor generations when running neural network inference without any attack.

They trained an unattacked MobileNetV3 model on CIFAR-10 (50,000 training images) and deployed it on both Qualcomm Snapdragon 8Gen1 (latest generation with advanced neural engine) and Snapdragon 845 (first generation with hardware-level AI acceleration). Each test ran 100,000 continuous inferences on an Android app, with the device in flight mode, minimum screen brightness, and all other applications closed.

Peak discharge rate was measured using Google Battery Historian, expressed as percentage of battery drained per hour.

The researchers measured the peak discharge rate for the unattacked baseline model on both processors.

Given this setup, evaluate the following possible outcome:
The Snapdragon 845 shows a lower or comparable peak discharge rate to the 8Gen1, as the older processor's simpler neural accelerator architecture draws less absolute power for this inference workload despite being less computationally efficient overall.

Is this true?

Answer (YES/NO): YES